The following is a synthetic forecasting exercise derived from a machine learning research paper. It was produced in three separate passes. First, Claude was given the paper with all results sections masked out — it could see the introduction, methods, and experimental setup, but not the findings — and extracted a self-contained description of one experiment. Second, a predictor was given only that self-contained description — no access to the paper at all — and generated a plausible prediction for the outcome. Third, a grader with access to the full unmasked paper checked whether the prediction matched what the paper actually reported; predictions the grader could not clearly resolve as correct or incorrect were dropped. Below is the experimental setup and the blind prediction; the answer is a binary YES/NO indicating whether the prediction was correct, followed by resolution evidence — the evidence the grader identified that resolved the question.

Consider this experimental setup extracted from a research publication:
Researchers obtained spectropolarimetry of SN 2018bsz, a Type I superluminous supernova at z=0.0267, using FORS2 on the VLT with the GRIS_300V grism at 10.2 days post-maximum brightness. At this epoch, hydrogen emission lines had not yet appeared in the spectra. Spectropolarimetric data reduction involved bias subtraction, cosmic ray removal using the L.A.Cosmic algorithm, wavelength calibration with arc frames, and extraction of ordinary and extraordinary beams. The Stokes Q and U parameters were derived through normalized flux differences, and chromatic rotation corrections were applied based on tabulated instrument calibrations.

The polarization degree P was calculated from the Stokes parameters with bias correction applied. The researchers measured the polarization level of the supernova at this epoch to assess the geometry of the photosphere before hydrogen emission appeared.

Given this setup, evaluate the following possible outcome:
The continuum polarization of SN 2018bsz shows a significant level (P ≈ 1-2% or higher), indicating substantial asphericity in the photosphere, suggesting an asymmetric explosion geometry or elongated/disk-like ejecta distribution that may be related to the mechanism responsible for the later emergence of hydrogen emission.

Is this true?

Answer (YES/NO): NO